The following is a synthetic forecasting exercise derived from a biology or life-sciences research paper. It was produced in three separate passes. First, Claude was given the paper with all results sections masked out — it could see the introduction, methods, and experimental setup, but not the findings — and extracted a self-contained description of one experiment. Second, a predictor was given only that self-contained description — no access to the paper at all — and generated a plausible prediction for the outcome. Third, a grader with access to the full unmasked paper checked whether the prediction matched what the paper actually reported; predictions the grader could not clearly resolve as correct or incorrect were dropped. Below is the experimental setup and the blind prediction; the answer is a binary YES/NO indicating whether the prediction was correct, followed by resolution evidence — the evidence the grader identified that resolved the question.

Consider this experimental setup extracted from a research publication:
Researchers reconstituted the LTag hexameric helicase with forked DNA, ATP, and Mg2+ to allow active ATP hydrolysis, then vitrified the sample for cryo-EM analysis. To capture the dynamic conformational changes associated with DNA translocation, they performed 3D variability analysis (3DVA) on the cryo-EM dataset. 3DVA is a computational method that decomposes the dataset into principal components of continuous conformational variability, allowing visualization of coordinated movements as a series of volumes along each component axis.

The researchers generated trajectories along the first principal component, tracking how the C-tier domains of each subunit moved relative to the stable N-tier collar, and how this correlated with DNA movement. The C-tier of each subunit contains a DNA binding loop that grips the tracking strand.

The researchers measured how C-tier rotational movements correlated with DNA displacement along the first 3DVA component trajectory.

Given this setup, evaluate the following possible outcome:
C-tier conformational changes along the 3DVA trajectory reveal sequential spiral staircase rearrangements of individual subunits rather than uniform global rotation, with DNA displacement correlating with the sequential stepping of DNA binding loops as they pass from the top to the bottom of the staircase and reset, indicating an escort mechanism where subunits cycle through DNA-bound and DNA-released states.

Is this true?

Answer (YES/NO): YES